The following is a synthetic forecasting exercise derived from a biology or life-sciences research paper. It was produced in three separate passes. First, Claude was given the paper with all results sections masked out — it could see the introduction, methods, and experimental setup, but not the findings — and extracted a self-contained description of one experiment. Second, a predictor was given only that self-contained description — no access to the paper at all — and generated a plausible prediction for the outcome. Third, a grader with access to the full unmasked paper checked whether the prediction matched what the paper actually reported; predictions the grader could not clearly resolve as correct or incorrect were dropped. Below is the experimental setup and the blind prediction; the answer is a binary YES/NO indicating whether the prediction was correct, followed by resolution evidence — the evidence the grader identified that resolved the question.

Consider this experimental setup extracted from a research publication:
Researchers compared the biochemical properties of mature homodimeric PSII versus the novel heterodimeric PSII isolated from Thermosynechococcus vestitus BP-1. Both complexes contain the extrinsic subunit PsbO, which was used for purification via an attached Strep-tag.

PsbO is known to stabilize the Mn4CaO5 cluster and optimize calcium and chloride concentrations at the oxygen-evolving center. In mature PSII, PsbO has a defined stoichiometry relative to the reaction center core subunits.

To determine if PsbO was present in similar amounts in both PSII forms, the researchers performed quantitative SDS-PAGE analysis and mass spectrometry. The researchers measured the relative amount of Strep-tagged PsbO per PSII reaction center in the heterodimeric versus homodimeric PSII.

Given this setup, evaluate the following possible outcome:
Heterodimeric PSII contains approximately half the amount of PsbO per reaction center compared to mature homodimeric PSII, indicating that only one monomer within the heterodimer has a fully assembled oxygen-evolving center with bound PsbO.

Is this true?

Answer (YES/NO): YES